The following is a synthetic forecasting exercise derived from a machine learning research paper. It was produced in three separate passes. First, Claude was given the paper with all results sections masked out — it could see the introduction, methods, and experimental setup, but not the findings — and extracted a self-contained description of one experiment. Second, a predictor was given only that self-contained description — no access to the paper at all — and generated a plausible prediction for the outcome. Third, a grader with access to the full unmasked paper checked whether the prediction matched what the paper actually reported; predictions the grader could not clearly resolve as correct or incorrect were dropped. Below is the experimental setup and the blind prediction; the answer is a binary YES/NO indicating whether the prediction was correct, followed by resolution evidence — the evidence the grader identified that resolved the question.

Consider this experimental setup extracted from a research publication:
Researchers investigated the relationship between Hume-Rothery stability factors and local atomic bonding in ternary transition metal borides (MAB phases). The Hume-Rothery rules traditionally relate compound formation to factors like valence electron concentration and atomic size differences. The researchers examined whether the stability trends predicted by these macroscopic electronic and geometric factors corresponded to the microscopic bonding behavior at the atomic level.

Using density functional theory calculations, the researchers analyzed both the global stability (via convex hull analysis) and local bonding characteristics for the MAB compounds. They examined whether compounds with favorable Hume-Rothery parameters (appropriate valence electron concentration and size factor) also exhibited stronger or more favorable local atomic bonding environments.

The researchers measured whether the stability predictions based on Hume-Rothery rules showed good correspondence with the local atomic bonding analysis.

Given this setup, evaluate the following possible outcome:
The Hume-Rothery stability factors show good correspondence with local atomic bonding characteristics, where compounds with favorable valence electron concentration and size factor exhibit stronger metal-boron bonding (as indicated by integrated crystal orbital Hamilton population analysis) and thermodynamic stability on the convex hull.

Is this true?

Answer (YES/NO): YES